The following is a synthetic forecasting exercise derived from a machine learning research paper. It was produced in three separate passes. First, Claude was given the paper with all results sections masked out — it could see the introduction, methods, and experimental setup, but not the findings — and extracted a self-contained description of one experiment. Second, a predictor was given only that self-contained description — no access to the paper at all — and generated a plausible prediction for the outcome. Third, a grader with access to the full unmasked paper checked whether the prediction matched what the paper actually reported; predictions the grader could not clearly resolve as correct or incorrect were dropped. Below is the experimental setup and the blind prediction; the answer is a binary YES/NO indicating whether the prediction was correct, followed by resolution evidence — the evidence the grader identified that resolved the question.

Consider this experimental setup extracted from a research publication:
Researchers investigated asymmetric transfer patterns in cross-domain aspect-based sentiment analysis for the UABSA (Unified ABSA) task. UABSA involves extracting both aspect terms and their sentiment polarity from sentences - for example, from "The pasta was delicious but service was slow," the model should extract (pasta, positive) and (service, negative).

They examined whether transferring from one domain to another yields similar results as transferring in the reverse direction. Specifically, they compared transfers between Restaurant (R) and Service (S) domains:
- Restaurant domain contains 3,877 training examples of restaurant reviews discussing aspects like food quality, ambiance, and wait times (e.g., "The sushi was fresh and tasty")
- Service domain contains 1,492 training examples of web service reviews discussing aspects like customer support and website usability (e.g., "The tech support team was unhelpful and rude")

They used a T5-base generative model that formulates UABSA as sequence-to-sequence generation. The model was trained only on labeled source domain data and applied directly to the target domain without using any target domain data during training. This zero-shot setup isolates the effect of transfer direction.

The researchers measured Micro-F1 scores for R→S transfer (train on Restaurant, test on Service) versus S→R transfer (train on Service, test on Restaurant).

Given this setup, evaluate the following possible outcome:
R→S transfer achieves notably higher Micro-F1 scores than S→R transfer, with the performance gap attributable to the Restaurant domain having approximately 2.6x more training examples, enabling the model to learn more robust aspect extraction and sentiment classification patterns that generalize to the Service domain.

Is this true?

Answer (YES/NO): NO